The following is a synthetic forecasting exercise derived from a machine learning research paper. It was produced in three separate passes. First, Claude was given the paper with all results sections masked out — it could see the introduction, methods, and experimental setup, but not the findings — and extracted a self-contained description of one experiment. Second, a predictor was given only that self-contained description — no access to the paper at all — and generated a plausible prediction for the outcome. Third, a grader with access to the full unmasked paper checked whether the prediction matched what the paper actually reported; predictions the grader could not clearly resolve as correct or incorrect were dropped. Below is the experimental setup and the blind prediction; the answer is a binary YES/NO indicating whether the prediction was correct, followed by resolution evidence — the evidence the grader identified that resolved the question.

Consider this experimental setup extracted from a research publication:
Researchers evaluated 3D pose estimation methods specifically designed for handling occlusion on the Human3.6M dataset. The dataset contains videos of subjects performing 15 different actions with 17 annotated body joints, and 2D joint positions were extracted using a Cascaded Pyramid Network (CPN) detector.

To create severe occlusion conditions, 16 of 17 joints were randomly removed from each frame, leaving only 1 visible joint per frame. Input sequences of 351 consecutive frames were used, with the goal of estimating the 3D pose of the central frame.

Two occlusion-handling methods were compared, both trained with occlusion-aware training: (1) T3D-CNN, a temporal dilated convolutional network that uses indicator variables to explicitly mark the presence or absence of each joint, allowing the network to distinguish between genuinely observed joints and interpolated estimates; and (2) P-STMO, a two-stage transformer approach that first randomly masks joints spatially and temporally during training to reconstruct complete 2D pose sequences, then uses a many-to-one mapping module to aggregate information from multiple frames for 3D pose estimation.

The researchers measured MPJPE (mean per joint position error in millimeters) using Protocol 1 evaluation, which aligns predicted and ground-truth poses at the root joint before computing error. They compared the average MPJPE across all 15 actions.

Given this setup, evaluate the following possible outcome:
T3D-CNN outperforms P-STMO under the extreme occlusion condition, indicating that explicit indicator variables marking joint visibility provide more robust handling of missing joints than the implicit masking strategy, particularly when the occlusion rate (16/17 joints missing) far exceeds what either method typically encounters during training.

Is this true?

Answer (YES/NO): YES